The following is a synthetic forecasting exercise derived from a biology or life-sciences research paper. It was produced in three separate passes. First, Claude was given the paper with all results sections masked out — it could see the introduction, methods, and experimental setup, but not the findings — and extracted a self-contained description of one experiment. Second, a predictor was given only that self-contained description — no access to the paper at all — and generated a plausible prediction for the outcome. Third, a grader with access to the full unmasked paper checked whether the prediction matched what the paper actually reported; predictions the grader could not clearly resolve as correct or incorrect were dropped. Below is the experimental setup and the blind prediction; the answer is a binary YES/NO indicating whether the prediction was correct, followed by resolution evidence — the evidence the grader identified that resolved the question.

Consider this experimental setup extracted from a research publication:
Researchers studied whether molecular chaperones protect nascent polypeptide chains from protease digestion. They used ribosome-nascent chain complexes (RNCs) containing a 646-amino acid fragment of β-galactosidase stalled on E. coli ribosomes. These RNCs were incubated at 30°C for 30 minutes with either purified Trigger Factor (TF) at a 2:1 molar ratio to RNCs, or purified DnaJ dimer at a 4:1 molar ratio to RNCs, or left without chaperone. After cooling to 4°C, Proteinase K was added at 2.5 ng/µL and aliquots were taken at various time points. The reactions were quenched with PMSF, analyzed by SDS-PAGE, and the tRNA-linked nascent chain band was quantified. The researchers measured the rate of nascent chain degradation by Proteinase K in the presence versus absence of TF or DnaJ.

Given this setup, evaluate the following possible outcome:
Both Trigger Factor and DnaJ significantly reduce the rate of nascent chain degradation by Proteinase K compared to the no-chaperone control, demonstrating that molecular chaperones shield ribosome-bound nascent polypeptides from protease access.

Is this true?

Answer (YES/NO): YES